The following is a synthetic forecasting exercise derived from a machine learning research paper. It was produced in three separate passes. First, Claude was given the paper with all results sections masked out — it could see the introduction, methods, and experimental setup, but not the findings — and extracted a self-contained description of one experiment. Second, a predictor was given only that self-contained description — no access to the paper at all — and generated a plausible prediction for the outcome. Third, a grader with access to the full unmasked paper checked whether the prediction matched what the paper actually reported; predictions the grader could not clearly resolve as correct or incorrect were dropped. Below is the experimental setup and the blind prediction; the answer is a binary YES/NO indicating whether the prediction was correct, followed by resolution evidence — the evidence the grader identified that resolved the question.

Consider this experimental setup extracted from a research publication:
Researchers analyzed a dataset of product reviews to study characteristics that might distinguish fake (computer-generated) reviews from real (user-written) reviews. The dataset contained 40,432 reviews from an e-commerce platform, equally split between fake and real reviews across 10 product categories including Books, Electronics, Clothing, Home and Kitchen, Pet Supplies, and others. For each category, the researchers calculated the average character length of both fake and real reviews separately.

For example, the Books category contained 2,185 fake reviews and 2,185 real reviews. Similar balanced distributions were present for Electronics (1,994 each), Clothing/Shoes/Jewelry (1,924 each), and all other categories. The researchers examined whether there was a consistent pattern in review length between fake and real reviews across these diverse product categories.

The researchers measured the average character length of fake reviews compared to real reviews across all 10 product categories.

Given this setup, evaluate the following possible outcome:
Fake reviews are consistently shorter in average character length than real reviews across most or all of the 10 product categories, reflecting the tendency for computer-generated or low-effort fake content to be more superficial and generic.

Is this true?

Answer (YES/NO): YES